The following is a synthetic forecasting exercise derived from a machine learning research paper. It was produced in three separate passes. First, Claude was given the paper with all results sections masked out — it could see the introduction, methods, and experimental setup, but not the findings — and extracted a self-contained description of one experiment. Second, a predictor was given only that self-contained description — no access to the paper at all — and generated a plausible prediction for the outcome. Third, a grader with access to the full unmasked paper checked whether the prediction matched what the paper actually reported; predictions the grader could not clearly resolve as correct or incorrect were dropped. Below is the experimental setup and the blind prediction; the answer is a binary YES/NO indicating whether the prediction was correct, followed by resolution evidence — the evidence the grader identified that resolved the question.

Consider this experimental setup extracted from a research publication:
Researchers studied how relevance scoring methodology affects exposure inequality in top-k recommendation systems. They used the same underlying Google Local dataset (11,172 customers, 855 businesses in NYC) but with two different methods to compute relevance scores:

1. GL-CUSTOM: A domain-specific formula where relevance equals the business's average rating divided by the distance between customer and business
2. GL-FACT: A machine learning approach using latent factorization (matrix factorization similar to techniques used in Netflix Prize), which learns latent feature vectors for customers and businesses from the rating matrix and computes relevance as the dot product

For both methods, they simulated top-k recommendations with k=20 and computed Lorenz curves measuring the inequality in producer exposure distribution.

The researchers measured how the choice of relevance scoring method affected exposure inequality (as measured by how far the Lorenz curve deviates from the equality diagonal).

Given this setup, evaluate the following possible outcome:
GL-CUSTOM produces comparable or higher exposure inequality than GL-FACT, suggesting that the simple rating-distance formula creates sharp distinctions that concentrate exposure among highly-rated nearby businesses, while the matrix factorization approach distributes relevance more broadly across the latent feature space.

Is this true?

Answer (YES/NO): NO